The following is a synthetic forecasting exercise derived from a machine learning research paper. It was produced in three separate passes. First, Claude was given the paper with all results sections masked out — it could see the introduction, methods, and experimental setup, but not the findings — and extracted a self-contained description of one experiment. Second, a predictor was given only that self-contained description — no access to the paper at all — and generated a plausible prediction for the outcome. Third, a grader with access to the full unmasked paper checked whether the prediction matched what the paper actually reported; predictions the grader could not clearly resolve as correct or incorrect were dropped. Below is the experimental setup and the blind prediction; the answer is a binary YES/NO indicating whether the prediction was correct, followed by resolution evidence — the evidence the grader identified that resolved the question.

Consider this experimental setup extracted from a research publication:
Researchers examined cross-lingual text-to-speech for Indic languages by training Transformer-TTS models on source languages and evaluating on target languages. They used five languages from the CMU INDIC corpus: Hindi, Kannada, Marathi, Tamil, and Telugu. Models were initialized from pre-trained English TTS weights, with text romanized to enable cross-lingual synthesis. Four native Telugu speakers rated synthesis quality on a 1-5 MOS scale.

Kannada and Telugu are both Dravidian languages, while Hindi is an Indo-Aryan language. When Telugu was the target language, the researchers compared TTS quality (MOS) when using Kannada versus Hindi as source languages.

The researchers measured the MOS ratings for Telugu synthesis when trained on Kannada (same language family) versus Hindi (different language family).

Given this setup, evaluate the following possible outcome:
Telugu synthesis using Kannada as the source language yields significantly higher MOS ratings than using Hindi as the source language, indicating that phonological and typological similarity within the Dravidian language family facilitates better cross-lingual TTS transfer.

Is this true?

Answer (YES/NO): YES